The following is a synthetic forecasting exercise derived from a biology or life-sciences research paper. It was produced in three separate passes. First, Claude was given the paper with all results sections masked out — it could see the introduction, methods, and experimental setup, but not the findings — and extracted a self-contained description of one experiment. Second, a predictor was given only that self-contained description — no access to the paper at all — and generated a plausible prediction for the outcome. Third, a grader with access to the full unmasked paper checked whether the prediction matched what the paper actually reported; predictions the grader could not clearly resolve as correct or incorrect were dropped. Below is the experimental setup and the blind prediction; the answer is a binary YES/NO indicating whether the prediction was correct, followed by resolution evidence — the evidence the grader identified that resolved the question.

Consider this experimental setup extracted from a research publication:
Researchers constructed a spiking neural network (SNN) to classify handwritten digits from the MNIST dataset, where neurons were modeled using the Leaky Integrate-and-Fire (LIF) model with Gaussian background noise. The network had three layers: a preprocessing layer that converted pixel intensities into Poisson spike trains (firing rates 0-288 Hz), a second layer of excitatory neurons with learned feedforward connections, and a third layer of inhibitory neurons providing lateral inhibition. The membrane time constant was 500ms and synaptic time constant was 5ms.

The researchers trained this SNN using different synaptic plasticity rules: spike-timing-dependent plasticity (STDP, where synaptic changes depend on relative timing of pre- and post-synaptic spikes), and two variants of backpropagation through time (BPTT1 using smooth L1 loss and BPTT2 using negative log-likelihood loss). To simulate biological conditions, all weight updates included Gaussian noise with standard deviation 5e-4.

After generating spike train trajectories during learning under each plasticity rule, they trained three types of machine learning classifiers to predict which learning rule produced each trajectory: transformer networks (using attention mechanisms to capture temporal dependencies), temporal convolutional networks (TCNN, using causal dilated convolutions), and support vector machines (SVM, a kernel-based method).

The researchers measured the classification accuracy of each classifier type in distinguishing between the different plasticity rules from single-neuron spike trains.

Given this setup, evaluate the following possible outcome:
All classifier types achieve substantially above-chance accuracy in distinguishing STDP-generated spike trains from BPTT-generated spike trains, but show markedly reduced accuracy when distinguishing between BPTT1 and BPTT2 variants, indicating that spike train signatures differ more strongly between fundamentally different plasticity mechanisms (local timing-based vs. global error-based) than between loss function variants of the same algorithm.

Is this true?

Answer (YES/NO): YES